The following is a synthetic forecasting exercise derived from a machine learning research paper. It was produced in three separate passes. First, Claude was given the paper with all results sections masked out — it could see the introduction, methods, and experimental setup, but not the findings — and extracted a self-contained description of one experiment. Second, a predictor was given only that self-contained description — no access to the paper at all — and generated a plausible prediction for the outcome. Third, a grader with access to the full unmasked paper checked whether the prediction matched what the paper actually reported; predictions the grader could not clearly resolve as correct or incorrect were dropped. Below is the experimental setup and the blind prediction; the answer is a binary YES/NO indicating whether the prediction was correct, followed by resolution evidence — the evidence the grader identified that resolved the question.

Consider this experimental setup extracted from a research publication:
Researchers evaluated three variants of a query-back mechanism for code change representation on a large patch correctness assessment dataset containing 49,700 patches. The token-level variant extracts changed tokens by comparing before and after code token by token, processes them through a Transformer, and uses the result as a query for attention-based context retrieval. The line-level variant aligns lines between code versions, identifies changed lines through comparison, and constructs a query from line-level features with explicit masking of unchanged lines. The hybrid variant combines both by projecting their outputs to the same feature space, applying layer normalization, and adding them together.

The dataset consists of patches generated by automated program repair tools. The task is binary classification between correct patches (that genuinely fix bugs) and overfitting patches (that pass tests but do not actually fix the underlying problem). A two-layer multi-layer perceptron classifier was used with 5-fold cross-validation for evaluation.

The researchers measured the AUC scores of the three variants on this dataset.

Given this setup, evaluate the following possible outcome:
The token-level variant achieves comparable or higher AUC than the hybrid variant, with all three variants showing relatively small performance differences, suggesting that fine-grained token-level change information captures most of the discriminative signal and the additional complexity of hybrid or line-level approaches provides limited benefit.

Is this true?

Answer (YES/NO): NO